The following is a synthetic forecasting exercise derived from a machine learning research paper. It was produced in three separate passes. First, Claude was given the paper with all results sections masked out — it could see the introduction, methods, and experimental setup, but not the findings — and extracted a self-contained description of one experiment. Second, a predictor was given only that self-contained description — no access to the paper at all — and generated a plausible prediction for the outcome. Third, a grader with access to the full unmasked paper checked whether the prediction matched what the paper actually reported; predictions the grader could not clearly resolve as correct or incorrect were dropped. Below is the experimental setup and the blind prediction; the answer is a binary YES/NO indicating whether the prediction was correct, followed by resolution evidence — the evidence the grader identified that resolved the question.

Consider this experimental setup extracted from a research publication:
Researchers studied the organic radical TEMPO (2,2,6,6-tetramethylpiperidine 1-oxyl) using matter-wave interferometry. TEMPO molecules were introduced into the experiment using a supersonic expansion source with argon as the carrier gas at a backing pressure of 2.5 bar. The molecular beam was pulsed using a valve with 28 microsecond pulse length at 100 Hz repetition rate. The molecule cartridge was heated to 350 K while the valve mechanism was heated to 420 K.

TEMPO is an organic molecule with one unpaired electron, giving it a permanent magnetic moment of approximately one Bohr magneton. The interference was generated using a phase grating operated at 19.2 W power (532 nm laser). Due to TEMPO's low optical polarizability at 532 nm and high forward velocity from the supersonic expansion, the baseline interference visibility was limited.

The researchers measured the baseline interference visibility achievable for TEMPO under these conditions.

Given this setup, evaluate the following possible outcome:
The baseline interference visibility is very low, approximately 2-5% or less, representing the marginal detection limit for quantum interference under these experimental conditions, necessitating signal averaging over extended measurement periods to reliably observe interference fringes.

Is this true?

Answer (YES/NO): NO